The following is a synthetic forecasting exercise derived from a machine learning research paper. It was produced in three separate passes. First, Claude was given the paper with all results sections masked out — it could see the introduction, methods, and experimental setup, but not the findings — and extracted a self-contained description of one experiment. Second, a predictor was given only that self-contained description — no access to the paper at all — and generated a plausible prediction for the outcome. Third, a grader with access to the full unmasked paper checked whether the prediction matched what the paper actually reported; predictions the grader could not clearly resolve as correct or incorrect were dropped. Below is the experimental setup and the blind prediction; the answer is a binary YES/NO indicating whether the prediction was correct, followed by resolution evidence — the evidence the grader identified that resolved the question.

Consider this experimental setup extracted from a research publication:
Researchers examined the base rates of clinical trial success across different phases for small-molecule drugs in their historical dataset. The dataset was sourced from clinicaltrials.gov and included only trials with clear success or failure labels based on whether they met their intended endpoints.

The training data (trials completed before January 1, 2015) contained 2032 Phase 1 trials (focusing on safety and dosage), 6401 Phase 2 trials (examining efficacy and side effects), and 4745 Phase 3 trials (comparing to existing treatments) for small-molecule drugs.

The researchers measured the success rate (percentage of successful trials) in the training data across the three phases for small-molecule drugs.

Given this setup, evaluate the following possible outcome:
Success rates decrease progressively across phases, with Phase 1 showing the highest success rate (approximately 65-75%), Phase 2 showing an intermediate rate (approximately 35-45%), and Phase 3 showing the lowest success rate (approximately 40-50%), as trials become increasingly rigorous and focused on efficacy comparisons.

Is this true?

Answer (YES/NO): NO